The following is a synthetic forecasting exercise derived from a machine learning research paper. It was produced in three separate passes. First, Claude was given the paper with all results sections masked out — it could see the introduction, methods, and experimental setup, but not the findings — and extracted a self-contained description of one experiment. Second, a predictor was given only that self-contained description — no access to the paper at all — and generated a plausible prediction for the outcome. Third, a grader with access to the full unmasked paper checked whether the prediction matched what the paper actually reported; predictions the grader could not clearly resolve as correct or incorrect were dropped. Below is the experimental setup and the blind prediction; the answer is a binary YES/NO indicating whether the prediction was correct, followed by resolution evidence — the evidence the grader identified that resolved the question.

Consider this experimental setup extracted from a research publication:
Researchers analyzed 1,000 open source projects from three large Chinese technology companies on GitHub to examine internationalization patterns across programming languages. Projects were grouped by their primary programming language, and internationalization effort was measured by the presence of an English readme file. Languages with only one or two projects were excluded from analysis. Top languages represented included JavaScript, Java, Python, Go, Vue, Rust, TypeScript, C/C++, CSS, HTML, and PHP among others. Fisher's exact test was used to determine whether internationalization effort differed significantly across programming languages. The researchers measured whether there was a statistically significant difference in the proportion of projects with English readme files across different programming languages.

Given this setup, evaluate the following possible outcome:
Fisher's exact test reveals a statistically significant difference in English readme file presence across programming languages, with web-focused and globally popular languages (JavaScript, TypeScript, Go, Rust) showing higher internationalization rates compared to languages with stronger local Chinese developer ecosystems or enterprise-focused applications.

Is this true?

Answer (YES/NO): NO